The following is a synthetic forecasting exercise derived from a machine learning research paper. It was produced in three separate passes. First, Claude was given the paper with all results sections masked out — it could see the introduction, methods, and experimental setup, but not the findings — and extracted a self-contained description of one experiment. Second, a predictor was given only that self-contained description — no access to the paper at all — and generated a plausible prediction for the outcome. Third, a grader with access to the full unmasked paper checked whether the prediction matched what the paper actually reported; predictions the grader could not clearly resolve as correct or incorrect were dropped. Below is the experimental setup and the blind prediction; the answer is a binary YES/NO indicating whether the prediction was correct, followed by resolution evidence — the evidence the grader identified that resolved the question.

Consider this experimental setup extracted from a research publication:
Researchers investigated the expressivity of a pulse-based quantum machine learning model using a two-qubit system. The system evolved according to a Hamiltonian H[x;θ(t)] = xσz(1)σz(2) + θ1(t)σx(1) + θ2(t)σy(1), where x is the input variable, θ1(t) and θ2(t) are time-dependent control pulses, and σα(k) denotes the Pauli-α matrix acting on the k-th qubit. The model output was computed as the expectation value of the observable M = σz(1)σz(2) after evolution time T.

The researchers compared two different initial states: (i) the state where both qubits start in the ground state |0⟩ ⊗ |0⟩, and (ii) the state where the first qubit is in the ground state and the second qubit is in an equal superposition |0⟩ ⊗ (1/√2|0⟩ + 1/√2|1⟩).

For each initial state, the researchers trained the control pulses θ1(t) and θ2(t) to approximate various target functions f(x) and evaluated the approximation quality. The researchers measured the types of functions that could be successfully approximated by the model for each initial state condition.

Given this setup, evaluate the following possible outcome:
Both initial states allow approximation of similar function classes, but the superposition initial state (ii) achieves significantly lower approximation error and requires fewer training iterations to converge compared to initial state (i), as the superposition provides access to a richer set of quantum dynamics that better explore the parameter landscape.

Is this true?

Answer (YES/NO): NO